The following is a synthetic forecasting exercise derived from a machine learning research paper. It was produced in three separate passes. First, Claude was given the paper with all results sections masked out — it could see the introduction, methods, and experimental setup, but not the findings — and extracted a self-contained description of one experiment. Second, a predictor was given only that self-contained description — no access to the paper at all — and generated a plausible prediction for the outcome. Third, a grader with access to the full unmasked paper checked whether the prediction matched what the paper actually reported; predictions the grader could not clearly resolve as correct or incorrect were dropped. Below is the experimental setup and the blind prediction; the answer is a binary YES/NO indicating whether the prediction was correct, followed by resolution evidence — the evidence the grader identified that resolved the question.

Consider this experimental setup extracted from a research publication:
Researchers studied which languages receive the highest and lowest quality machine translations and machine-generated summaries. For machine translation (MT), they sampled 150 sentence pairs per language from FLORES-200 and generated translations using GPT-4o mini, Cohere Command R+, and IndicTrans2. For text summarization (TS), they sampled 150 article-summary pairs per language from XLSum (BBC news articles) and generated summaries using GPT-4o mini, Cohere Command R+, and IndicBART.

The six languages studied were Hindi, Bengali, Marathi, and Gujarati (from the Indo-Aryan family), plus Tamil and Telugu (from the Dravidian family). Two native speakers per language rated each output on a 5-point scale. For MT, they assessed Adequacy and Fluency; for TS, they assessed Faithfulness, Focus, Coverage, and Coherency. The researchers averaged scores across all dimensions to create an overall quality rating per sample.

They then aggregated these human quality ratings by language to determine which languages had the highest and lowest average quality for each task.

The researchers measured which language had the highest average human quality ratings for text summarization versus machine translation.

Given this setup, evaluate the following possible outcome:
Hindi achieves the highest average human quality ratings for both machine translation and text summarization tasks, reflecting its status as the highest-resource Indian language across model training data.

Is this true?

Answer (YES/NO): NO